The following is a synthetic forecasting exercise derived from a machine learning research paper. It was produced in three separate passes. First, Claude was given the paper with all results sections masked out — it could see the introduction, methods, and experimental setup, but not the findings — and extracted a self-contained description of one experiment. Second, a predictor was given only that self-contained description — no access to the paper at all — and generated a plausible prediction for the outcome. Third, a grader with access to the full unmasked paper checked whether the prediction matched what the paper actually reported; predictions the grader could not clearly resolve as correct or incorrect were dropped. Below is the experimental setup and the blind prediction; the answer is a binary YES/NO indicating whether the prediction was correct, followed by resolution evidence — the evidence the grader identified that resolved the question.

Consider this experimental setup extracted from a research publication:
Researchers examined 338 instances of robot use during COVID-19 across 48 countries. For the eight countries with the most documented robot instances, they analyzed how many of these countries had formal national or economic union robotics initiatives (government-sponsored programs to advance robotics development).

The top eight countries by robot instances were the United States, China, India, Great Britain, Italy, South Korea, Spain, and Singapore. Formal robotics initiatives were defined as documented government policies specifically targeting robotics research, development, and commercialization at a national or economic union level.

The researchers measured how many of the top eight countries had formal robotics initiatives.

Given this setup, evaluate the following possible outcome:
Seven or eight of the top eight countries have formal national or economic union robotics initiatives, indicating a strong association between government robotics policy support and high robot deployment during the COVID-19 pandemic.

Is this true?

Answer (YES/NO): NO